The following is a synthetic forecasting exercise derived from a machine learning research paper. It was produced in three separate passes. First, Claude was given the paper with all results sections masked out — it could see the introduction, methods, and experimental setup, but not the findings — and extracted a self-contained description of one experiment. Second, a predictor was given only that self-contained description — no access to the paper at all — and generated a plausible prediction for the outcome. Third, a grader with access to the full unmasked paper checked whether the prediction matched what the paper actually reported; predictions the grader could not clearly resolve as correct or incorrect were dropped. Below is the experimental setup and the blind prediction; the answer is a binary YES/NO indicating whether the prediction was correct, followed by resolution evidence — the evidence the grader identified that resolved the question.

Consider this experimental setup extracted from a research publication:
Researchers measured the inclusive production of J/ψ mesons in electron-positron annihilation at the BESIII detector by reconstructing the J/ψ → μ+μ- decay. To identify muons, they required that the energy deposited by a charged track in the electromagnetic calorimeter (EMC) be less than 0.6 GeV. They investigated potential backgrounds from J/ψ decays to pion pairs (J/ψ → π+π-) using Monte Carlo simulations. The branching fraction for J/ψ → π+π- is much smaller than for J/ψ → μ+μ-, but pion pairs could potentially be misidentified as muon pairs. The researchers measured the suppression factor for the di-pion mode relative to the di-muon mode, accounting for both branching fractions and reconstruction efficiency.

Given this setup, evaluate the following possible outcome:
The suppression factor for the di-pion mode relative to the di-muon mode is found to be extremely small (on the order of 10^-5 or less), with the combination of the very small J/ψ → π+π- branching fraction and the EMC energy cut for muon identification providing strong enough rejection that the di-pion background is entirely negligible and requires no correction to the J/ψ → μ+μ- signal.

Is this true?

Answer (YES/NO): NO